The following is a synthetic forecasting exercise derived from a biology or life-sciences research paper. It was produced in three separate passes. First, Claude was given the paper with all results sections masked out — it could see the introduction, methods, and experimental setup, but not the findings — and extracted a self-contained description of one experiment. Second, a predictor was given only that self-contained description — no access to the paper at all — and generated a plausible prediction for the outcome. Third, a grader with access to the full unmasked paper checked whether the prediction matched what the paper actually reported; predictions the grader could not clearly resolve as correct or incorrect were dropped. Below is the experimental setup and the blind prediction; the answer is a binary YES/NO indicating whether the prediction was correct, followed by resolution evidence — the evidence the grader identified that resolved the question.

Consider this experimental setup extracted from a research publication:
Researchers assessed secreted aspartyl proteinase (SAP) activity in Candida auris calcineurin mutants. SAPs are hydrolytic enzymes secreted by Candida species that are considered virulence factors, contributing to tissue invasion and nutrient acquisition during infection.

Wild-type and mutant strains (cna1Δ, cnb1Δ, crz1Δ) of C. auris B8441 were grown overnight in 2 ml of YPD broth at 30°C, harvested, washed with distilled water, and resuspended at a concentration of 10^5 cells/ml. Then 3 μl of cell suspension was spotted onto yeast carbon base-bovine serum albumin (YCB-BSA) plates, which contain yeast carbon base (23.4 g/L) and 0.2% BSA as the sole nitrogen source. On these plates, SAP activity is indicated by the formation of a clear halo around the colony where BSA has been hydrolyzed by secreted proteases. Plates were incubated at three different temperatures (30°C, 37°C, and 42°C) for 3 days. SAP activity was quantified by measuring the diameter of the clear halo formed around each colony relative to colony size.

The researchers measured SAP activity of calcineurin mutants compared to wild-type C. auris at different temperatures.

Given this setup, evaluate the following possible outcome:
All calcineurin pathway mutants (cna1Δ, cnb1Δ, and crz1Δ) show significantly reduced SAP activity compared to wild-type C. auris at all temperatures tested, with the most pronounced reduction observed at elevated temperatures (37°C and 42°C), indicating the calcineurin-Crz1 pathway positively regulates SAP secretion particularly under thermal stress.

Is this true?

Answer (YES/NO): NO